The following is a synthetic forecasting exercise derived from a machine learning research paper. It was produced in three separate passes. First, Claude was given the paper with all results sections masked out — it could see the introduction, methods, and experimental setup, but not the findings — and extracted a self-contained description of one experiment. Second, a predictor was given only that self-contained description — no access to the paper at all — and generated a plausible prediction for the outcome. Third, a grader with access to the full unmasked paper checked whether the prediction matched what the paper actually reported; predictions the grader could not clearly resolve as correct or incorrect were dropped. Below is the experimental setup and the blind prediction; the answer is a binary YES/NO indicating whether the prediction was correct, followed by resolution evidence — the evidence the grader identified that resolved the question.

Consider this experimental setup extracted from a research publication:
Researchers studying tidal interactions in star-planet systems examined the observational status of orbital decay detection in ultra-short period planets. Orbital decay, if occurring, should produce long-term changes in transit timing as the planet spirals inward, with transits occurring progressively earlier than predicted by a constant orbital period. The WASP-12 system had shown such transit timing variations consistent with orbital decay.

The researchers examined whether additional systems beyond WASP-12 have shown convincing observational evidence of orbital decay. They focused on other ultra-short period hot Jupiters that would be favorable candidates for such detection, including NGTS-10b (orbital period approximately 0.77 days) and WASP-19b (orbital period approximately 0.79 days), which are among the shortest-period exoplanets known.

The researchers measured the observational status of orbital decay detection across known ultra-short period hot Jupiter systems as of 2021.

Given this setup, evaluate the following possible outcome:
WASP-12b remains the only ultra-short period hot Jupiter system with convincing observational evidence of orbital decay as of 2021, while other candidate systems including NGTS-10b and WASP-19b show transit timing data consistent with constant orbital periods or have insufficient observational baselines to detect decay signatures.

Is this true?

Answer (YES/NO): YES